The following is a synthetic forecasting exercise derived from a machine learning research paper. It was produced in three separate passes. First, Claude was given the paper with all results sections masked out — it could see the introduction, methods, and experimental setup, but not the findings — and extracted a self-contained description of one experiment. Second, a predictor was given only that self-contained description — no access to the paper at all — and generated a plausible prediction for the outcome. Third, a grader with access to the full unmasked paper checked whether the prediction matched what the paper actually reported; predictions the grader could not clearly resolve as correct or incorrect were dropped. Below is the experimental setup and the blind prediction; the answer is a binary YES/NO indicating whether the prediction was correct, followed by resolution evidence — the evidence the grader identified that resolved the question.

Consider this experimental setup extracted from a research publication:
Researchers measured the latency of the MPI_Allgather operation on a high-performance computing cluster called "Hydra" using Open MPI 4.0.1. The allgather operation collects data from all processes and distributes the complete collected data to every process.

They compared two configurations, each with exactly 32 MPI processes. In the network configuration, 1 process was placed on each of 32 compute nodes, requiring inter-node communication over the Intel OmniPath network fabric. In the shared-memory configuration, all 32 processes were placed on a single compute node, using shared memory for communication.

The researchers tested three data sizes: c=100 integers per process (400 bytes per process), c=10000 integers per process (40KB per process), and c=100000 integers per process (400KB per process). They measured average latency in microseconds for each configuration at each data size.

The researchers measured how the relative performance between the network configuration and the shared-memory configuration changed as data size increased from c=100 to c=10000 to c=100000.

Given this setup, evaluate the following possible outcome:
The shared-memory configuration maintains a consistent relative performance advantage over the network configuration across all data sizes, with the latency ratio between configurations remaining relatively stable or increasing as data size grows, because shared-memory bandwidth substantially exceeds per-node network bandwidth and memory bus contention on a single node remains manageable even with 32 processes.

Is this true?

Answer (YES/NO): NO